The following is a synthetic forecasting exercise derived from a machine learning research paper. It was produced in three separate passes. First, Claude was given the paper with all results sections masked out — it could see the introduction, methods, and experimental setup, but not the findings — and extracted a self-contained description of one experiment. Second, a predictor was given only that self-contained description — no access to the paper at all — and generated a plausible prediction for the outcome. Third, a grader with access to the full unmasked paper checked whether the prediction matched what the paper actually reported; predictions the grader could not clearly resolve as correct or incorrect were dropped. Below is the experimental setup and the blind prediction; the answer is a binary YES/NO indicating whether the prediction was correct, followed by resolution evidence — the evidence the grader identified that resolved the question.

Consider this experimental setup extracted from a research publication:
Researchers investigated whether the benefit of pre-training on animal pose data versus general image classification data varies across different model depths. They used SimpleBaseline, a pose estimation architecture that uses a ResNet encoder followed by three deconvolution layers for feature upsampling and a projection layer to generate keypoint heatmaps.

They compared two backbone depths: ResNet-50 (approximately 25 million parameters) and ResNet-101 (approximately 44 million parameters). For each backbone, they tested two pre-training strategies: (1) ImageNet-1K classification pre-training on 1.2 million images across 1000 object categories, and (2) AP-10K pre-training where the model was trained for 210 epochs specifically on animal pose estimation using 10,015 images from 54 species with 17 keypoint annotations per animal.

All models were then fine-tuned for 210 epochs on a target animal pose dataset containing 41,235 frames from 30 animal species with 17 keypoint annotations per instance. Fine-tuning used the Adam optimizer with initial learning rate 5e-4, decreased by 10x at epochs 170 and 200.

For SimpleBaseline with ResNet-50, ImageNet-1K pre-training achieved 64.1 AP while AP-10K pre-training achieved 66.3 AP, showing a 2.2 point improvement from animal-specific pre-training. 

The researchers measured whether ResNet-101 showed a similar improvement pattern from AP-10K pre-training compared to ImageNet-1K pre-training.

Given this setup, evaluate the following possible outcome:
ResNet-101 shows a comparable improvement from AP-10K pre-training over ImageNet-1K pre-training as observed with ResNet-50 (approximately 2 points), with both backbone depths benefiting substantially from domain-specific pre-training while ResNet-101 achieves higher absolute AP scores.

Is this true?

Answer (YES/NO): NO